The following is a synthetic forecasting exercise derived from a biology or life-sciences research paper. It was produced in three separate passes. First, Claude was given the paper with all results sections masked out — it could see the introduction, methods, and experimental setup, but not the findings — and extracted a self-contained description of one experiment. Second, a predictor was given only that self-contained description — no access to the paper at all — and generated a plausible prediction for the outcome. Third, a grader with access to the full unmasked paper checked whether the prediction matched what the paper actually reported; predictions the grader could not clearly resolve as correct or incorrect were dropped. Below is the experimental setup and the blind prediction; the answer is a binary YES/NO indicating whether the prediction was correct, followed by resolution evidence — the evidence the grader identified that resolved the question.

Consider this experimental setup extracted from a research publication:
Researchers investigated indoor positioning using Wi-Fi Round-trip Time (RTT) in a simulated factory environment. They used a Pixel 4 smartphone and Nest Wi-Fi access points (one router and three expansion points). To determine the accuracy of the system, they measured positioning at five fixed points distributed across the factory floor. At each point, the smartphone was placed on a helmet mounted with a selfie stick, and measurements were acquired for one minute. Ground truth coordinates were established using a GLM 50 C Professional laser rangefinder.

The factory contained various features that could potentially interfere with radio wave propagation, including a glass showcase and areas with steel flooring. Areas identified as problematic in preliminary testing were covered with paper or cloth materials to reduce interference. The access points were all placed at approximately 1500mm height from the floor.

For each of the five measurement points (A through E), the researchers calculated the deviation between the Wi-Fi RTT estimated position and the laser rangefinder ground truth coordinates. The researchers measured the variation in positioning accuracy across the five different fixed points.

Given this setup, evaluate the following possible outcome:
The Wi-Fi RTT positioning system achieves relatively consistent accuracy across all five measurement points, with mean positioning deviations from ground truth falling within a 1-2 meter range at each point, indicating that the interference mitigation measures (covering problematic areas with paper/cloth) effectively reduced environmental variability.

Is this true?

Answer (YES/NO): YES